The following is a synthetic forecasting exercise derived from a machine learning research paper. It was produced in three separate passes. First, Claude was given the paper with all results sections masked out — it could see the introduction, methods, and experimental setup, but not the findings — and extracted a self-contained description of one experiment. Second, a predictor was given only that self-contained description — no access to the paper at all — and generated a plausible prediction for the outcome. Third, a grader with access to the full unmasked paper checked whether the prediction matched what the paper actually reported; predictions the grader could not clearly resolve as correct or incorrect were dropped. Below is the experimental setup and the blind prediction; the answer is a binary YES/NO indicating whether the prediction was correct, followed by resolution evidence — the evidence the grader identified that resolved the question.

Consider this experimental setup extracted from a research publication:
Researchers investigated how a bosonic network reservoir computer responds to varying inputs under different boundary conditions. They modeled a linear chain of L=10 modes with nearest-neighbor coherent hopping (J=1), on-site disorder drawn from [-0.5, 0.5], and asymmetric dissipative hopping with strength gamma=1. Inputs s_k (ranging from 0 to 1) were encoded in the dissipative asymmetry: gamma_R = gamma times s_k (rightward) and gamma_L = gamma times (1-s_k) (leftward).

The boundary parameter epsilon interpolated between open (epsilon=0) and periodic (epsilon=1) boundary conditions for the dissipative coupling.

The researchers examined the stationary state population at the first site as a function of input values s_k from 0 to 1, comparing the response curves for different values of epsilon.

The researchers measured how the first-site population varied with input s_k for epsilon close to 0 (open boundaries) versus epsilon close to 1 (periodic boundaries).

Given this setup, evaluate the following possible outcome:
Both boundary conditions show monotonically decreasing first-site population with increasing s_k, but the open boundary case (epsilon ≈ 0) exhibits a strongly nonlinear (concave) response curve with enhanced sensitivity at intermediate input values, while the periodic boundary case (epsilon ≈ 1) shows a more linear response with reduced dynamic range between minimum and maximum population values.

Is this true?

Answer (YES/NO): NO